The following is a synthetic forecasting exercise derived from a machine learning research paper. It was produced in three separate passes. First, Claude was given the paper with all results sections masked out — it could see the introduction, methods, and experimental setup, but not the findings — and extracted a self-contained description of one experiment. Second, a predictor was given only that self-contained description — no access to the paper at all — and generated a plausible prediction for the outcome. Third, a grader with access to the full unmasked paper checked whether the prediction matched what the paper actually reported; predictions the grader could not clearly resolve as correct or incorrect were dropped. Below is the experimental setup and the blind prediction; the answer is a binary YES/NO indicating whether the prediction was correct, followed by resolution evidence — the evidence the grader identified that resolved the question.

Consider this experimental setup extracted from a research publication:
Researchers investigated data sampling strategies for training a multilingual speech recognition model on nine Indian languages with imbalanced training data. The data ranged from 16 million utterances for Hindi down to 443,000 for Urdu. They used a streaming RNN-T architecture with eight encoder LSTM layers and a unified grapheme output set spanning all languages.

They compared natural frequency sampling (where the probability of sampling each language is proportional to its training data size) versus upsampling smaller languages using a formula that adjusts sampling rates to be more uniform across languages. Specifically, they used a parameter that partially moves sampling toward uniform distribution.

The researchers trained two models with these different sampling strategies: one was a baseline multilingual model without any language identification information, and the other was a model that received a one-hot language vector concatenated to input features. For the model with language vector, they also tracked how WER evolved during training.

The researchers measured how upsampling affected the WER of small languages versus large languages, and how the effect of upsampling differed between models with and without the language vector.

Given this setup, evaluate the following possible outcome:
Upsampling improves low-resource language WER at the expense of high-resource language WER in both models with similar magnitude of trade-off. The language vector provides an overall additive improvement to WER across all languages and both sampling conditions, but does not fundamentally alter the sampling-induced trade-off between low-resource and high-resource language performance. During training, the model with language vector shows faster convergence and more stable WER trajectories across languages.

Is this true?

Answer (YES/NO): NO